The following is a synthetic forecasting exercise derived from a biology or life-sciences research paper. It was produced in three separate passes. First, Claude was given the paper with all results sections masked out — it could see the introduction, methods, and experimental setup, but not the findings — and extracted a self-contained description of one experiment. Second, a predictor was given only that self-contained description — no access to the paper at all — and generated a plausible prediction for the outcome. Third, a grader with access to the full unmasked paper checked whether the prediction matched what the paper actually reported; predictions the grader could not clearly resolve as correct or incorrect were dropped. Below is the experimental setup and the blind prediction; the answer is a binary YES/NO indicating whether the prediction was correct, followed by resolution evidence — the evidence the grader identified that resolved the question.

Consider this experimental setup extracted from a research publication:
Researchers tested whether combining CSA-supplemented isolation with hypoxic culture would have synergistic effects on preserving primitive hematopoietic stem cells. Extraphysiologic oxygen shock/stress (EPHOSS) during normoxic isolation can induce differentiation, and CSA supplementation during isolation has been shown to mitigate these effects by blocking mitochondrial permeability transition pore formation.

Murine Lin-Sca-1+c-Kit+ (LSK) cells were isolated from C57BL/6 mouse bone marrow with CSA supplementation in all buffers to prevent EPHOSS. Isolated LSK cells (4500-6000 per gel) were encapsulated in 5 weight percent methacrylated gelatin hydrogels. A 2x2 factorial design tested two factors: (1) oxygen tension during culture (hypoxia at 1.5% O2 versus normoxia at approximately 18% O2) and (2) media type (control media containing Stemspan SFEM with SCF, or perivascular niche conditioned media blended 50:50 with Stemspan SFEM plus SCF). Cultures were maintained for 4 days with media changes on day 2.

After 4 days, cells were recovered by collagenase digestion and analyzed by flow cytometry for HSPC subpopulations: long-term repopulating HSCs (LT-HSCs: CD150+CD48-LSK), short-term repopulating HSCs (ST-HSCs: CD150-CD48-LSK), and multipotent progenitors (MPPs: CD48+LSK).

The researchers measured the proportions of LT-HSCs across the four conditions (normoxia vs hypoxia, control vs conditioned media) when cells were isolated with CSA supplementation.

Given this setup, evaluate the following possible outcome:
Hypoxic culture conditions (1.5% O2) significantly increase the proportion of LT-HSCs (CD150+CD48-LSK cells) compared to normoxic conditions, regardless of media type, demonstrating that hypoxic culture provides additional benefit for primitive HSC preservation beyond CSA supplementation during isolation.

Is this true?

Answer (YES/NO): NO